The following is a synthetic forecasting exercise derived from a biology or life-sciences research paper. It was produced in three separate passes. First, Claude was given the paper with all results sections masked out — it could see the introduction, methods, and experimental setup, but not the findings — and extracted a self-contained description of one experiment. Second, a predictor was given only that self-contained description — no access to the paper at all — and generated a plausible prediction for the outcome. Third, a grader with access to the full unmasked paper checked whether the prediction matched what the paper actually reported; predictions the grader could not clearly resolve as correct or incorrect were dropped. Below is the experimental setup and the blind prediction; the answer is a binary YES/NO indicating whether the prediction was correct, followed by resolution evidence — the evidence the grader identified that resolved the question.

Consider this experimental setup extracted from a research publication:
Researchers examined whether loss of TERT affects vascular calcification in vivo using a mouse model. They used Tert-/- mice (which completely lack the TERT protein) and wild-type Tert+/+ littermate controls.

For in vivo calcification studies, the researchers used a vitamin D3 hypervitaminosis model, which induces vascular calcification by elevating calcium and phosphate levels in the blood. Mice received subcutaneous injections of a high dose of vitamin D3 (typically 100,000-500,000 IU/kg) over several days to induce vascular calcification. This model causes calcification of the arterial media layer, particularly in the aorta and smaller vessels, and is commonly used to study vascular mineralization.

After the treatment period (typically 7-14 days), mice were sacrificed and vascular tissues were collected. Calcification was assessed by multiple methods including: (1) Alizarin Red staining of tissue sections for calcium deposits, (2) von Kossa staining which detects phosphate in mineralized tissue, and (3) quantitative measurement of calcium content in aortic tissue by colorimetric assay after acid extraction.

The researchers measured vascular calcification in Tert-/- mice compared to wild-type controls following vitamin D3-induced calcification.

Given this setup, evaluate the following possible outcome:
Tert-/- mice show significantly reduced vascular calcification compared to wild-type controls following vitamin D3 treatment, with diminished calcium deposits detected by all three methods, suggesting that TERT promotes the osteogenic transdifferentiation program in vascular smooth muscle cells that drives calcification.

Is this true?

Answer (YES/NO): NO